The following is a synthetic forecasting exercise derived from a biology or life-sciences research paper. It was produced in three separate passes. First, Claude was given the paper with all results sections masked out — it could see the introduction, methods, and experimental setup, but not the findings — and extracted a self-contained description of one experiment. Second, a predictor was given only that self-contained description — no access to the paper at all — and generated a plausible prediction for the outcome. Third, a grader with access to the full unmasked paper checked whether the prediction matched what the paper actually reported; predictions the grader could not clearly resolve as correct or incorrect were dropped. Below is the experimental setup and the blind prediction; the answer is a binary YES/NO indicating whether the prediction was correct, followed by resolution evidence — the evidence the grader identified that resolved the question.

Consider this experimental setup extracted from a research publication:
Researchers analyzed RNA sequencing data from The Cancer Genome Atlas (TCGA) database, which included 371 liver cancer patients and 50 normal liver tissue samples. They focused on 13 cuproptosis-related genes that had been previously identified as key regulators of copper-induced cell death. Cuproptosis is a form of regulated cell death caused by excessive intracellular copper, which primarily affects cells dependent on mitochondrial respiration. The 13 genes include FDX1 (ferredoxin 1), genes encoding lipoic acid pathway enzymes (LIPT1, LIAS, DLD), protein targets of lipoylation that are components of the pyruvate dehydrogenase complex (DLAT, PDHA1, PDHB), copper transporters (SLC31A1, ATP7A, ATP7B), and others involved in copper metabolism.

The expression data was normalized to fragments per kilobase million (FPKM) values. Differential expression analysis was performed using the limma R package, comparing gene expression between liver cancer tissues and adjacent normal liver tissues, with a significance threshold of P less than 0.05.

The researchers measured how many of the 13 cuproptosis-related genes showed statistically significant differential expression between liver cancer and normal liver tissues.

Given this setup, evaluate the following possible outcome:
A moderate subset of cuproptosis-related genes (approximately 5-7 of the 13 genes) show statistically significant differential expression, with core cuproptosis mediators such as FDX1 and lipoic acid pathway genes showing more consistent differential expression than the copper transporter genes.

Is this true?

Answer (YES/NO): NO